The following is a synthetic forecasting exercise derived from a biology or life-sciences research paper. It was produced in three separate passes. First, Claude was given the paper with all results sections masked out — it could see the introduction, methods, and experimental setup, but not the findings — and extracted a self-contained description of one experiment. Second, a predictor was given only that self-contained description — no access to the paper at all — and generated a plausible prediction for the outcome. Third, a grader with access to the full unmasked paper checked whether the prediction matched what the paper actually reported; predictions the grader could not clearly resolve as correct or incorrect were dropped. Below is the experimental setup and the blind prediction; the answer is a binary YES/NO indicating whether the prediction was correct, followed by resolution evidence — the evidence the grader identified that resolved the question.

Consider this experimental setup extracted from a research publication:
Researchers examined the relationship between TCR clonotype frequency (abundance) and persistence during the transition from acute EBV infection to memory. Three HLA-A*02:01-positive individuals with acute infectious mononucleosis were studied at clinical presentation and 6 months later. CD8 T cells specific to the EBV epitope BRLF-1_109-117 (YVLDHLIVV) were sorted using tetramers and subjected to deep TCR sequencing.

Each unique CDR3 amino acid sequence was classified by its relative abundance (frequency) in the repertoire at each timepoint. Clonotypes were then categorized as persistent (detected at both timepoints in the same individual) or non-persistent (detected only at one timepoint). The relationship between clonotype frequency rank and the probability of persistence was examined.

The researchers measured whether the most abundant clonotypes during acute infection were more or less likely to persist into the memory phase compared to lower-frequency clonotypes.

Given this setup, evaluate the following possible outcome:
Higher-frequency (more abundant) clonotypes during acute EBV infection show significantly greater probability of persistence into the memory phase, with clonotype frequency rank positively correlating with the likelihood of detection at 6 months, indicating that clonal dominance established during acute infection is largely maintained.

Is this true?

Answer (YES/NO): YES